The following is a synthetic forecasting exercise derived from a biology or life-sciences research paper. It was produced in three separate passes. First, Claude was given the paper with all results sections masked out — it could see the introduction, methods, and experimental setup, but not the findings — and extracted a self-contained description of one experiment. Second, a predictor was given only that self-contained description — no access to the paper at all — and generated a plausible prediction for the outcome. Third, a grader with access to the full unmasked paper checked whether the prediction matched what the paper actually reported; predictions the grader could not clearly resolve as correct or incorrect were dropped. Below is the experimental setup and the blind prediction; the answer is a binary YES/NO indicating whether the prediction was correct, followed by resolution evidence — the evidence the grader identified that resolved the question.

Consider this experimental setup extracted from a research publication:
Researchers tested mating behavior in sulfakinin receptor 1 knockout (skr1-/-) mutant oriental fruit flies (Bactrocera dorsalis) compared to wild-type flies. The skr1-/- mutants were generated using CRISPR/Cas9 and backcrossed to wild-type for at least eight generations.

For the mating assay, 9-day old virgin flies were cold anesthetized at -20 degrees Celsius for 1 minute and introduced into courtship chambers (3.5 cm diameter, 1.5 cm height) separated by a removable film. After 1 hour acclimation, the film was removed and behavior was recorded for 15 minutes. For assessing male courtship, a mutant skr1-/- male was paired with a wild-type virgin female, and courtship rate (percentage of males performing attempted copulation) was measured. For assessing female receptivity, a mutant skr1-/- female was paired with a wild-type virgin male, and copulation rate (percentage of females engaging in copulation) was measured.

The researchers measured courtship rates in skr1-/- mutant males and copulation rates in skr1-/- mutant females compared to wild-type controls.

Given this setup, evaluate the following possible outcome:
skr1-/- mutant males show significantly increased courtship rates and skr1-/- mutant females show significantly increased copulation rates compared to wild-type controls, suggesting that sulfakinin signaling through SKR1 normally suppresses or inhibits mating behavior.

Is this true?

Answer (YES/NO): YES